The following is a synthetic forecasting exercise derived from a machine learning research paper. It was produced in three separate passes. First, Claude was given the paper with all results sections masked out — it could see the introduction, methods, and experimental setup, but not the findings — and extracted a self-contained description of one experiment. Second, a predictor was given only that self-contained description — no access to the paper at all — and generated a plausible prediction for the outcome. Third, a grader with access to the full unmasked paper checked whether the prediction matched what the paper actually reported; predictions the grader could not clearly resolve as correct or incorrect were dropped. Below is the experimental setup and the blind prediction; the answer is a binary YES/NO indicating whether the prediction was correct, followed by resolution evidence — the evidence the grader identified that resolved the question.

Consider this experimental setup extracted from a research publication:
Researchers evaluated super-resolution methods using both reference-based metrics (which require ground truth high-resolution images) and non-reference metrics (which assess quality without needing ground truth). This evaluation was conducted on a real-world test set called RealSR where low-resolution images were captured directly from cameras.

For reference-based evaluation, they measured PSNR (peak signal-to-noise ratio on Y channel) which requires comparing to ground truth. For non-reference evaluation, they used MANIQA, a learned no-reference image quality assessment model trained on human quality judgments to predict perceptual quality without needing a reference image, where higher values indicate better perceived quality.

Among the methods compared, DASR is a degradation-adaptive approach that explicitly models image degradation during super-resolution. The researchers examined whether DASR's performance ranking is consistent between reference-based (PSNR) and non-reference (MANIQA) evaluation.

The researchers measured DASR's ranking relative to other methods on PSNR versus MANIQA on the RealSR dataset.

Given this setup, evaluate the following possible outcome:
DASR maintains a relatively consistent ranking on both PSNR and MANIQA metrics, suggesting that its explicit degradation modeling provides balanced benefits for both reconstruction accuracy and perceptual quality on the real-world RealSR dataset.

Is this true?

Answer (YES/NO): NO